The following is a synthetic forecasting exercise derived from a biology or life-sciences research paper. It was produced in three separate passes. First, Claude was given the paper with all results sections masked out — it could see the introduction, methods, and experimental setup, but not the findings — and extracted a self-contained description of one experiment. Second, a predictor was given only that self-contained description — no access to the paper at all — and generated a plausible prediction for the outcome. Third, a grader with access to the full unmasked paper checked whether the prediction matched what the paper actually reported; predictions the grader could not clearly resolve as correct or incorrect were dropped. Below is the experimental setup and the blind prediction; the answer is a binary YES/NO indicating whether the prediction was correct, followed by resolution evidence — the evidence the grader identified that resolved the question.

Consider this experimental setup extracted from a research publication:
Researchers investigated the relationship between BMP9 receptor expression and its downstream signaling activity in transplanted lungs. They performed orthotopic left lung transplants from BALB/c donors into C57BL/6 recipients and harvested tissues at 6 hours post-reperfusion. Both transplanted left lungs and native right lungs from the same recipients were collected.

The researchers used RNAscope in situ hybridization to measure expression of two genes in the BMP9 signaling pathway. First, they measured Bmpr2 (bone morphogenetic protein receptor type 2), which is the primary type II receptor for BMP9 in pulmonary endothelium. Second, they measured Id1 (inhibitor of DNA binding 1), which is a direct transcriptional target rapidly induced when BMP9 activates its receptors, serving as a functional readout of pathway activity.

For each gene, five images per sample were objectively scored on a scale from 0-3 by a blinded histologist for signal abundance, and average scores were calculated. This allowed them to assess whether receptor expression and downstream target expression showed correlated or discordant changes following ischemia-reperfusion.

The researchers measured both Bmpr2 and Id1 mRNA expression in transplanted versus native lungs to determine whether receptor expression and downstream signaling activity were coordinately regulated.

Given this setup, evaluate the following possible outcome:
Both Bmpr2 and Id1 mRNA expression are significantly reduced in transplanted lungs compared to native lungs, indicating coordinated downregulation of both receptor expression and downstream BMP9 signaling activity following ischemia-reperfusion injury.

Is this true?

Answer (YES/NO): NO